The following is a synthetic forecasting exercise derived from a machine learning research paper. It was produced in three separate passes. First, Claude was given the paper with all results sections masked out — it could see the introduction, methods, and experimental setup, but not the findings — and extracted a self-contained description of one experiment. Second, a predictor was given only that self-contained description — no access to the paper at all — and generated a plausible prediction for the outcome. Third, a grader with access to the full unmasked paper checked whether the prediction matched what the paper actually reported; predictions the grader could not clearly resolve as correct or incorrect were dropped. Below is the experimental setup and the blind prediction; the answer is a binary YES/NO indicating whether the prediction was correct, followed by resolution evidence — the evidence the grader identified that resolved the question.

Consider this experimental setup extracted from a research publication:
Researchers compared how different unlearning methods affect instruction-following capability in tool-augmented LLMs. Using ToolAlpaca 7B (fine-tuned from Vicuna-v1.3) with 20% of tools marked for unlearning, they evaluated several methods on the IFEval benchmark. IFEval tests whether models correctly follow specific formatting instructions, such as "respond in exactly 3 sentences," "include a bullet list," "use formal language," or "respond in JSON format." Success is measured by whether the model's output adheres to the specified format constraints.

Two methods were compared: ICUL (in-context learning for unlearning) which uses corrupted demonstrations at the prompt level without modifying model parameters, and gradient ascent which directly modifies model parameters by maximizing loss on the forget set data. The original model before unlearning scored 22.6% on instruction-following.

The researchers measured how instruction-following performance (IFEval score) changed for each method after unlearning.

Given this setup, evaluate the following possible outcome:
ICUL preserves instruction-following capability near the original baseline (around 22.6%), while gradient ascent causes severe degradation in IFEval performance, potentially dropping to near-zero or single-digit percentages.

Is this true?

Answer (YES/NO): NO